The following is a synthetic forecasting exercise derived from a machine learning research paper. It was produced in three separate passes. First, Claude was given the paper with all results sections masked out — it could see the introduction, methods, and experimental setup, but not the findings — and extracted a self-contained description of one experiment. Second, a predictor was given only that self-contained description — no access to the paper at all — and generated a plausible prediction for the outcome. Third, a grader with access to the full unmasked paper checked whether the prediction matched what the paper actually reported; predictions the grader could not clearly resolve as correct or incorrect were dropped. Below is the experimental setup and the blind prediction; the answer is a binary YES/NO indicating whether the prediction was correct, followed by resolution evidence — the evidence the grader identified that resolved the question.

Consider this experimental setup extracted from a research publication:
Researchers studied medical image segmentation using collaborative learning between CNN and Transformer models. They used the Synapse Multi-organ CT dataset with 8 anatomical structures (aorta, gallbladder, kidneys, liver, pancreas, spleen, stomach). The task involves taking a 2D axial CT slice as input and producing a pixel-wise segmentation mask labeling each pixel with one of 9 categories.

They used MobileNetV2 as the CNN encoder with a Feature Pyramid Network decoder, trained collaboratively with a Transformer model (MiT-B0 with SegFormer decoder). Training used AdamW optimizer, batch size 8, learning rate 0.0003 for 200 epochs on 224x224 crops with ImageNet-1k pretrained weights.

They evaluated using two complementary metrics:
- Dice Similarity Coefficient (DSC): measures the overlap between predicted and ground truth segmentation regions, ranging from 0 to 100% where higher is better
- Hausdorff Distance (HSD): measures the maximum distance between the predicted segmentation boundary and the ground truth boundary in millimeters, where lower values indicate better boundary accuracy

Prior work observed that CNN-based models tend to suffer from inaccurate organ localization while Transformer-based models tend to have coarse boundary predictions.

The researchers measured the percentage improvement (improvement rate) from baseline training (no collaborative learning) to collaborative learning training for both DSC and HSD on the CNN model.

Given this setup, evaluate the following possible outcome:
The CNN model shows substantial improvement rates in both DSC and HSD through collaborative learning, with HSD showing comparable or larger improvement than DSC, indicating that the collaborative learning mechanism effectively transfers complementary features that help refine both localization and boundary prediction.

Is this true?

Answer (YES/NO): YES